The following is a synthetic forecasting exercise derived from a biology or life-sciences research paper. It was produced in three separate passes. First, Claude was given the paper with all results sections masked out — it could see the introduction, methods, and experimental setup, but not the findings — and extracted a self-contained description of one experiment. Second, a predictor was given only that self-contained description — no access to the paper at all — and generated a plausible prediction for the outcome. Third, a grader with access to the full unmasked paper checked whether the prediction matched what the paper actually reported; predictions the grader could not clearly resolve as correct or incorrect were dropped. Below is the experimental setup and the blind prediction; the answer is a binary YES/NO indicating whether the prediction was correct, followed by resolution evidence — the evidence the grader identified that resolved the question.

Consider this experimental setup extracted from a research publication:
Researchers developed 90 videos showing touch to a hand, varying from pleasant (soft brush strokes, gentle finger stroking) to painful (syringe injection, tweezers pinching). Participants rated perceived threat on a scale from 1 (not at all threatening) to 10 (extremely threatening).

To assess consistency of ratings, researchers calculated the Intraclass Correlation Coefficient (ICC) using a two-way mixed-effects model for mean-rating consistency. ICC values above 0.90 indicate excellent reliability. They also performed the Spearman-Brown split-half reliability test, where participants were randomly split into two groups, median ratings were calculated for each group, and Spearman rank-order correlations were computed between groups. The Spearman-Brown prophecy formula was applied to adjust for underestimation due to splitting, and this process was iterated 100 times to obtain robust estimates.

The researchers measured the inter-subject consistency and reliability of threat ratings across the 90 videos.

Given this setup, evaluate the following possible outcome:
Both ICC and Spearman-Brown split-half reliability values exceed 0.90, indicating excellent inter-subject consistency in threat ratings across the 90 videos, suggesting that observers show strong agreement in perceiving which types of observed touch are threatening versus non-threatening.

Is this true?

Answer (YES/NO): YES